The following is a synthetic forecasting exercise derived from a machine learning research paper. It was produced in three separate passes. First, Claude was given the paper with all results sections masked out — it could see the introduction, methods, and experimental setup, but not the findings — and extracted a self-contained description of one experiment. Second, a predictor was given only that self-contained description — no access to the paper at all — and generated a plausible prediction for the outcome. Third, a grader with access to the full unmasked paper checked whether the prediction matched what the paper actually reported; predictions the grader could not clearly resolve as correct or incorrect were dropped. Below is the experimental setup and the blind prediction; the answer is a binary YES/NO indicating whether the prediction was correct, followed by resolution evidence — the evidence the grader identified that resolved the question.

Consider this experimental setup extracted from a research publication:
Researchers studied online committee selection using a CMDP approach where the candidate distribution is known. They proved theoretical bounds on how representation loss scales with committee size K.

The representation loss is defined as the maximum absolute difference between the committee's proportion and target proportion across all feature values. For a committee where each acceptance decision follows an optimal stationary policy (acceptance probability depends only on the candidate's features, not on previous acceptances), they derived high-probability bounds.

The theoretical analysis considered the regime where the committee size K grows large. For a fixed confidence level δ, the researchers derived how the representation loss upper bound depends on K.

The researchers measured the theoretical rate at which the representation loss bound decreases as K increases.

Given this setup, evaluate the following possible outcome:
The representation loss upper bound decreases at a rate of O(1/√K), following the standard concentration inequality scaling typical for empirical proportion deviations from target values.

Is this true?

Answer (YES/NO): YES